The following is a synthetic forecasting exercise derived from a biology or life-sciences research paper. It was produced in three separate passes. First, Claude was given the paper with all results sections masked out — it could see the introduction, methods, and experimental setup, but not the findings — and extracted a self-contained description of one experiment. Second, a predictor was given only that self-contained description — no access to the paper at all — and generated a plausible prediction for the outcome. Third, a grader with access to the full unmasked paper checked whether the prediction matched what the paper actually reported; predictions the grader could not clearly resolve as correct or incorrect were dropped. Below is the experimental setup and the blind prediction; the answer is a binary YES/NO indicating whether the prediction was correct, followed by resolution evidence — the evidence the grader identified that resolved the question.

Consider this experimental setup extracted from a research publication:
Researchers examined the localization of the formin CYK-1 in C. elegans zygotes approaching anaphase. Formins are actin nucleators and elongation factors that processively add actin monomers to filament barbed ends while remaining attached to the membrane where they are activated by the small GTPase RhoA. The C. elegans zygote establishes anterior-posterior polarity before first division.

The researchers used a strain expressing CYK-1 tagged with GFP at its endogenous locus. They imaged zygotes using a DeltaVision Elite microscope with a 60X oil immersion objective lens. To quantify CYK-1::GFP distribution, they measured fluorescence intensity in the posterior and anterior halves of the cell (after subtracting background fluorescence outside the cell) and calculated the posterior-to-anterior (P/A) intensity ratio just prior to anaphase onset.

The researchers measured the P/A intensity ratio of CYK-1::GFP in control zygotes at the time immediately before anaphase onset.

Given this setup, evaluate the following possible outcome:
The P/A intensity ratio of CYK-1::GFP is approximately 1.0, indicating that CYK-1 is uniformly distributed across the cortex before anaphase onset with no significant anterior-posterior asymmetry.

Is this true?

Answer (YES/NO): NO